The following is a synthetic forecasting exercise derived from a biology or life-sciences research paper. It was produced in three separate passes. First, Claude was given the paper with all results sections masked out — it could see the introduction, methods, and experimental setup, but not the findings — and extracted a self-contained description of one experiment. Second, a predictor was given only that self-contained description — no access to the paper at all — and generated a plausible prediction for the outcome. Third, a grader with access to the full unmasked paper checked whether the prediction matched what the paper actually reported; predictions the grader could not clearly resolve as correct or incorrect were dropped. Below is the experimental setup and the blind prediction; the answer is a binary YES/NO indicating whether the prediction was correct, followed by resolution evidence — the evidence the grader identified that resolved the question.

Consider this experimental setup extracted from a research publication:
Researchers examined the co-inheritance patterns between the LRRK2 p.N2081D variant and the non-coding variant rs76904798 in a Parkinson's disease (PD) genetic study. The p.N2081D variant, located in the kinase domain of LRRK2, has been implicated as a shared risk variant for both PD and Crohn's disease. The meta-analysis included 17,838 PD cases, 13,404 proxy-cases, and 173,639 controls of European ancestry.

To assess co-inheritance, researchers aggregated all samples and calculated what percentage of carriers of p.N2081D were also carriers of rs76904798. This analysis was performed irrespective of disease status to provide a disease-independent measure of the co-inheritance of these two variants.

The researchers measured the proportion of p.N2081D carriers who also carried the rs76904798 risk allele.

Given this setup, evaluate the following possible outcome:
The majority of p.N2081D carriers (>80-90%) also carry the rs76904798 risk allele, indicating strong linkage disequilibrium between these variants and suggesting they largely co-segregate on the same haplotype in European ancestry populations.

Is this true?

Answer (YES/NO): YES